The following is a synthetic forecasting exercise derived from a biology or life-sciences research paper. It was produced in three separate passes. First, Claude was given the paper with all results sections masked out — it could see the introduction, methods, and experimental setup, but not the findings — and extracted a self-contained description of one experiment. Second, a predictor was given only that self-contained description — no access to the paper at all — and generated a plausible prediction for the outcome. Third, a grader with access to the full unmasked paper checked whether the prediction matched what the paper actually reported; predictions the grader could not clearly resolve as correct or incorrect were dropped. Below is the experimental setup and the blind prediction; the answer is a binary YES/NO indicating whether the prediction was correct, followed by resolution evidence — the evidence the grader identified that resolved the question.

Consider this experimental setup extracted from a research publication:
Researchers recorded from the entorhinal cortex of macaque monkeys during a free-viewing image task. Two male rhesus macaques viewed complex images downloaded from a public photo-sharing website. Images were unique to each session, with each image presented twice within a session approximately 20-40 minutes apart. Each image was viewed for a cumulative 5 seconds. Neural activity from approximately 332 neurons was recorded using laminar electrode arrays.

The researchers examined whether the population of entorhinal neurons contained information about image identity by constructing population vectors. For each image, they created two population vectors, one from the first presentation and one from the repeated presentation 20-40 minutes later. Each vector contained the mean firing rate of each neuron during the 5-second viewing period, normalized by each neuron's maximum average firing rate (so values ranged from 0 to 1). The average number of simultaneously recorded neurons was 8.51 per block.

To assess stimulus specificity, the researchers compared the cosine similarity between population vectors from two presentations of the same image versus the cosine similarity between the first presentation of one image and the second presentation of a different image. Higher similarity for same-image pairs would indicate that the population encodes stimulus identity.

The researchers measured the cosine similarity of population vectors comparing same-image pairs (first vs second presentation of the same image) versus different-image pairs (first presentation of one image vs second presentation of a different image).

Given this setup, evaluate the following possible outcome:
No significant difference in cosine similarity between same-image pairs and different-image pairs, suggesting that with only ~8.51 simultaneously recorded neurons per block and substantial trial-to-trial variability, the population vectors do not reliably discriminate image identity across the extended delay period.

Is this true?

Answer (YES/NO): NO